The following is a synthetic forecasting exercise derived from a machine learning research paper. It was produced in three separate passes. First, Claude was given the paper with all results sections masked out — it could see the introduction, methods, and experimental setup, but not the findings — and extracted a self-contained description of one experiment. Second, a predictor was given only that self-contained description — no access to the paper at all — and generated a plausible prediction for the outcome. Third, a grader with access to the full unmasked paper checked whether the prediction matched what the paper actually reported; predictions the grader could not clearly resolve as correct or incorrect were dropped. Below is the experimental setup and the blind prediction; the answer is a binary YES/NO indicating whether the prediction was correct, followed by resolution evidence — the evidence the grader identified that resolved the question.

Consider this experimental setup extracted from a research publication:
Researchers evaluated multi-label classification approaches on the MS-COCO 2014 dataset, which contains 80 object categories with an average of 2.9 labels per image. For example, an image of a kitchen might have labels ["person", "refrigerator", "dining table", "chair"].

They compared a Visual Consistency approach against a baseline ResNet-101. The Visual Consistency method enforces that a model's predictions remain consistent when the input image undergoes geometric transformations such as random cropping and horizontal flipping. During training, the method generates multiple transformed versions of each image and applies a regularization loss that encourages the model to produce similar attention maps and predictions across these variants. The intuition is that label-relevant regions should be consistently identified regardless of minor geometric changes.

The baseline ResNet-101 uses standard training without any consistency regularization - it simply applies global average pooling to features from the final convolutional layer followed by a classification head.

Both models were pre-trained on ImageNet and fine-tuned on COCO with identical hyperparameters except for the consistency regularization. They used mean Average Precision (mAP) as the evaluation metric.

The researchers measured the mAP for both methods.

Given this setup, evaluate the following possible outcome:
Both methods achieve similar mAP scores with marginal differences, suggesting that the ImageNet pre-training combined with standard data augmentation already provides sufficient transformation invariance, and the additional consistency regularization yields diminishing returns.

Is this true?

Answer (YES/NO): YES